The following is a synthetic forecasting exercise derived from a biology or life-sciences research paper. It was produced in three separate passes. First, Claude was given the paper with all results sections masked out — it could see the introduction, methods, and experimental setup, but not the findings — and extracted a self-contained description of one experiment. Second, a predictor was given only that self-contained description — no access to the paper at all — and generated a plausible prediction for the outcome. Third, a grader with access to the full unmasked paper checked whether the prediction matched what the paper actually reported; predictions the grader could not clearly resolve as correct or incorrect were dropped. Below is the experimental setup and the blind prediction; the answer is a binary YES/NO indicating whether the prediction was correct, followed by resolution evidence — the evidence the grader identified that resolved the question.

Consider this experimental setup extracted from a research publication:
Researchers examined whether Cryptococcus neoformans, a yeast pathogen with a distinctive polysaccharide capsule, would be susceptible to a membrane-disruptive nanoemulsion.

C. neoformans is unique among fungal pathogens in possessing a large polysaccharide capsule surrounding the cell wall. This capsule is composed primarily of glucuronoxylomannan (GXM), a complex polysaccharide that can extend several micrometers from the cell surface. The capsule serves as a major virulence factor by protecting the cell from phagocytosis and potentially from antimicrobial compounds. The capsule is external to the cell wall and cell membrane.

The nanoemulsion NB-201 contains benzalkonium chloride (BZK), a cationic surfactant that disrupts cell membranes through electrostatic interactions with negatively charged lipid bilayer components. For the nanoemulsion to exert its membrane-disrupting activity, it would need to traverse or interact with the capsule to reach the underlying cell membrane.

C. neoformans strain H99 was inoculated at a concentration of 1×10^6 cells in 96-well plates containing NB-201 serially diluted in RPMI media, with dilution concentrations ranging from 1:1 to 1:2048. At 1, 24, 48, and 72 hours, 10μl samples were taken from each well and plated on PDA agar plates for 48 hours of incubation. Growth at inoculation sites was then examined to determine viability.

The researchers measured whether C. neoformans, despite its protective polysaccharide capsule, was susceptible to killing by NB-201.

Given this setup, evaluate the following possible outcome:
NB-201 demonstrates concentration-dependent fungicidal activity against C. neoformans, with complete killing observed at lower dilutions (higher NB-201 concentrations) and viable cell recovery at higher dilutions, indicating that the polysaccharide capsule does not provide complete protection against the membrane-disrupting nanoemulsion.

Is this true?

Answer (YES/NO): YES